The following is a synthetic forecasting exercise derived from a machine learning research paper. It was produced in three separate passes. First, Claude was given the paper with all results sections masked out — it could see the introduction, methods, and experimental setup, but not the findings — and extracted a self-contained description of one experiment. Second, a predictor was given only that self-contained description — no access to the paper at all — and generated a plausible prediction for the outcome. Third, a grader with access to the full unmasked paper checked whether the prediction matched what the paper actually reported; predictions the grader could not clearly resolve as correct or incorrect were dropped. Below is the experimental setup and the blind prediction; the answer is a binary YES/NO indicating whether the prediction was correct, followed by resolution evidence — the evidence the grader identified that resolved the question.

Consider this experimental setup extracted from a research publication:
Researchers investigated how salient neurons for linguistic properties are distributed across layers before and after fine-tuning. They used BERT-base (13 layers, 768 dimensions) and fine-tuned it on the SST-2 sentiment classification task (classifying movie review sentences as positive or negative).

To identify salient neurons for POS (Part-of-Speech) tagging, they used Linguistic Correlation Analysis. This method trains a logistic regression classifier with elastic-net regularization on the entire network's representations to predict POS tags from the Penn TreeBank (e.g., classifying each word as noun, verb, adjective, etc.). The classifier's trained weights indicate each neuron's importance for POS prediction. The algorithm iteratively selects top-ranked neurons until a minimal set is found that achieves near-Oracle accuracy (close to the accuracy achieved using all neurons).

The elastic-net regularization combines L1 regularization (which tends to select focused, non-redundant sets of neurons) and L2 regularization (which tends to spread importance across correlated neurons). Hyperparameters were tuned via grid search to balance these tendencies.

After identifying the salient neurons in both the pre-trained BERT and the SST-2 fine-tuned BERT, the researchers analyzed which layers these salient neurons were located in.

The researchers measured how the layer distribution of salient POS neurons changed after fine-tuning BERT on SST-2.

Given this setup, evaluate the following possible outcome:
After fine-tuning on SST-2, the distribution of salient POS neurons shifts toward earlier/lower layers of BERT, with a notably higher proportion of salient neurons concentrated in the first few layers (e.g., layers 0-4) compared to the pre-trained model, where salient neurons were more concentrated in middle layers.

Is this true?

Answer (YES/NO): NO